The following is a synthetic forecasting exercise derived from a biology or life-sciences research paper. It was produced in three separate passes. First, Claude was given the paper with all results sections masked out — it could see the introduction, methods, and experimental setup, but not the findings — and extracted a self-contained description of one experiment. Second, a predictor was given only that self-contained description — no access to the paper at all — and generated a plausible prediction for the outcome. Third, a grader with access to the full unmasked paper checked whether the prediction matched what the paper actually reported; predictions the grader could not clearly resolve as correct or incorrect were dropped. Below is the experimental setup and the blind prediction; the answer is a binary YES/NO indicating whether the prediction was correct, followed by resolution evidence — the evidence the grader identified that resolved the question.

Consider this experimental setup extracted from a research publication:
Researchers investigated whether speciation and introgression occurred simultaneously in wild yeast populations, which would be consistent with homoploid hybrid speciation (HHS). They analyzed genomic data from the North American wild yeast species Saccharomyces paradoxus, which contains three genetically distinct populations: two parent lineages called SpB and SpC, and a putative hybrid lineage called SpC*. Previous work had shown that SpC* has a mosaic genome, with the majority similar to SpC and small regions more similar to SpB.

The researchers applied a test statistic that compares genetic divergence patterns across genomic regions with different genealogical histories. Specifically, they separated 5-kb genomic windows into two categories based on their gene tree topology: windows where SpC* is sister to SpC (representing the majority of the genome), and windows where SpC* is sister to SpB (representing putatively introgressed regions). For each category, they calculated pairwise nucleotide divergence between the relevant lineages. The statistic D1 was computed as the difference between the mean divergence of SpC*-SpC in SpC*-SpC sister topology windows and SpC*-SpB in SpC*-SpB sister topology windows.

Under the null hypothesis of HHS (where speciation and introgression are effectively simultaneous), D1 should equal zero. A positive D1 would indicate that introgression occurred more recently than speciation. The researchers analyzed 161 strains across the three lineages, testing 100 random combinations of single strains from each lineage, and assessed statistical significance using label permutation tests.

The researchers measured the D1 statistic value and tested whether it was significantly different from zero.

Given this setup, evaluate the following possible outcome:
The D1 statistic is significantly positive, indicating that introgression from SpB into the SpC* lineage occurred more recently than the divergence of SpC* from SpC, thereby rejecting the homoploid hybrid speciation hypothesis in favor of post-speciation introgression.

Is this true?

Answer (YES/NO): NO